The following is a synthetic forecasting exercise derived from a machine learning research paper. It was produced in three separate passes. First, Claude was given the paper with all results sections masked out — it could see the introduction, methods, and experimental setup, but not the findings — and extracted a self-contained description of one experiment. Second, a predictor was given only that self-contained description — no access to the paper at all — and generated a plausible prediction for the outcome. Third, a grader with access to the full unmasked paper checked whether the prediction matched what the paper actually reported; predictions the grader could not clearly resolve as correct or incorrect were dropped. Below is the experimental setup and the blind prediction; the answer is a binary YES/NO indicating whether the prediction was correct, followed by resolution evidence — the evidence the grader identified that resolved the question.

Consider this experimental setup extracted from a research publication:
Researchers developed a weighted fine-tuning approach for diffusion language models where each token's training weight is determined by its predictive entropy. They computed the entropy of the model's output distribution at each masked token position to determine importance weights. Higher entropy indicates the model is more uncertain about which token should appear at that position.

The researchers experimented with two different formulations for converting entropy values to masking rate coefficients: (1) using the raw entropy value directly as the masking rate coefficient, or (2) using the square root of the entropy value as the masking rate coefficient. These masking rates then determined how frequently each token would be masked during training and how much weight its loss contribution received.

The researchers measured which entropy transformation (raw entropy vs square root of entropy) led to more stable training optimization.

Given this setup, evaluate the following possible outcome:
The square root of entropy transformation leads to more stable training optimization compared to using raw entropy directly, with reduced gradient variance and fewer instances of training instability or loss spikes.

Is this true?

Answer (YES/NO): YES